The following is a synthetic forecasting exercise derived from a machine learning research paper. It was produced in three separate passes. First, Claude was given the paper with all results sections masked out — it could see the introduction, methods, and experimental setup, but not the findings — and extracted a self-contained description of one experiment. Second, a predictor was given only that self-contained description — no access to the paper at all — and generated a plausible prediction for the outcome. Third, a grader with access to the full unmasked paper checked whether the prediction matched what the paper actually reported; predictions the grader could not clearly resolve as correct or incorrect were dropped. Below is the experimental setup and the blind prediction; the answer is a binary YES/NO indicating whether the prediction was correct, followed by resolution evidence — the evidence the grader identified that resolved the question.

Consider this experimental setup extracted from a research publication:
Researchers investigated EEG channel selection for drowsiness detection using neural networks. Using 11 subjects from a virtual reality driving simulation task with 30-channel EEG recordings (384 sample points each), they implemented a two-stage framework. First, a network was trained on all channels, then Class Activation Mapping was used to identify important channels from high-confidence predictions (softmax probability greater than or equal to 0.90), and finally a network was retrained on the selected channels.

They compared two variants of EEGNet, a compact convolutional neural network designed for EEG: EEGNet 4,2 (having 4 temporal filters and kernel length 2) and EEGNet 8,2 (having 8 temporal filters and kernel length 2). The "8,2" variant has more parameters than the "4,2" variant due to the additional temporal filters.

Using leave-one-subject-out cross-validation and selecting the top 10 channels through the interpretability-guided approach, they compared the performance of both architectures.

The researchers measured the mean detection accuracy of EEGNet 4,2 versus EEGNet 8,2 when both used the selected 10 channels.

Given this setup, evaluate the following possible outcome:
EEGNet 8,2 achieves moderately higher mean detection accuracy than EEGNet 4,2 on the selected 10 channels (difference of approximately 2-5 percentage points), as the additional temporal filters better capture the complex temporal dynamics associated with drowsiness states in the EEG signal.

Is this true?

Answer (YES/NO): NO